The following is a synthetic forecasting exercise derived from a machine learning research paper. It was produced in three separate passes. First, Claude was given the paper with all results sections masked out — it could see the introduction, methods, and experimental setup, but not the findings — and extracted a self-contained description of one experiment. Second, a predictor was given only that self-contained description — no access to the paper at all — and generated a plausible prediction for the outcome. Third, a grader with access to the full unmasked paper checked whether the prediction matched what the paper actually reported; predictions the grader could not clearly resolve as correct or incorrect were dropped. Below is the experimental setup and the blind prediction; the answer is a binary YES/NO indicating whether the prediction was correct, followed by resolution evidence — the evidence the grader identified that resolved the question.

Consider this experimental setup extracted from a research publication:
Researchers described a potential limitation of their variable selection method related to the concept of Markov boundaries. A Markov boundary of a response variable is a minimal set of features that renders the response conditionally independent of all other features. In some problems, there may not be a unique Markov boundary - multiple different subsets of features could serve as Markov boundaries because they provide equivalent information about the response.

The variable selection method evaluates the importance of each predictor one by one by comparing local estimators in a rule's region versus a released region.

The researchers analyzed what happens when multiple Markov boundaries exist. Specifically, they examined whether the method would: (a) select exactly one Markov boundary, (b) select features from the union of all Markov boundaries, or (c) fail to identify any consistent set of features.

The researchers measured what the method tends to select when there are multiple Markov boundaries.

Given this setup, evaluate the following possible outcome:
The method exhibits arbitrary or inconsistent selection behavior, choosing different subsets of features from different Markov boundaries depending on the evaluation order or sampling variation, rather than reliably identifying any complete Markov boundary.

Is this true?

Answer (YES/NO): NO